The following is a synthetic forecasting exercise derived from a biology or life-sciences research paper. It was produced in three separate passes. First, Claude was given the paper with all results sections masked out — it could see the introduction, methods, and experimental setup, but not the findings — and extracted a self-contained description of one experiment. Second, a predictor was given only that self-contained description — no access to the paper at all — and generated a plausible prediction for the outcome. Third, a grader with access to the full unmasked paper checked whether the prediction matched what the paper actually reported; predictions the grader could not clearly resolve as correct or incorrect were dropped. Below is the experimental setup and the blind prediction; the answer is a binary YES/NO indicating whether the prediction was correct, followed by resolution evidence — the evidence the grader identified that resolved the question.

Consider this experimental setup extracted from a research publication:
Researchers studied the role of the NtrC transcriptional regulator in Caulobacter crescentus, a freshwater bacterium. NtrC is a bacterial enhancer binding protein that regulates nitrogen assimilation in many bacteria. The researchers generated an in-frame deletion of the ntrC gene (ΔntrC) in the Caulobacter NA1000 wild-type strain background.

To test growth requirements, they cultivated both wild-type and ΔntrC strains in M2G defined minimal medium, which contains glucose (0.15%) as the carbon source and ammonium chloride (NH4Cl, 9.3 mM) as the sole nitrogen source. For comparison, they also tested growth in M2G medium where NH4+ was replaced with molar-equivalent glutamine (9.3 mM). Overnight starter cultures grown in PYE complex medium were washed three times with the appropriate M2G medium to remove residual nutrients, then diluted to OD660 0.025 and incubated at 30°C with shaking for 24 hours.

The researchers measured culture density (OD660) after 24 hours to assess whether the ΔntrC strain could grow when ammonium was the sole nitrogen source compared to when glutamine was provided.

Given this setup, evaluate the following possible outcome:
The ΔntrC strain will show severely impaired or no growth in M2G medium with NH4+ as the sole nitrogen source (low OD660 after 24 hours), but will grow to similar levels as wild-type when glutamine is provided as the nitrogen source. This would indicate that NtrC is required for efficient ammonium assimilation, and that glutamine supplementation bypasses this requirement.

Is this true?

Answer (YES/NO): YES